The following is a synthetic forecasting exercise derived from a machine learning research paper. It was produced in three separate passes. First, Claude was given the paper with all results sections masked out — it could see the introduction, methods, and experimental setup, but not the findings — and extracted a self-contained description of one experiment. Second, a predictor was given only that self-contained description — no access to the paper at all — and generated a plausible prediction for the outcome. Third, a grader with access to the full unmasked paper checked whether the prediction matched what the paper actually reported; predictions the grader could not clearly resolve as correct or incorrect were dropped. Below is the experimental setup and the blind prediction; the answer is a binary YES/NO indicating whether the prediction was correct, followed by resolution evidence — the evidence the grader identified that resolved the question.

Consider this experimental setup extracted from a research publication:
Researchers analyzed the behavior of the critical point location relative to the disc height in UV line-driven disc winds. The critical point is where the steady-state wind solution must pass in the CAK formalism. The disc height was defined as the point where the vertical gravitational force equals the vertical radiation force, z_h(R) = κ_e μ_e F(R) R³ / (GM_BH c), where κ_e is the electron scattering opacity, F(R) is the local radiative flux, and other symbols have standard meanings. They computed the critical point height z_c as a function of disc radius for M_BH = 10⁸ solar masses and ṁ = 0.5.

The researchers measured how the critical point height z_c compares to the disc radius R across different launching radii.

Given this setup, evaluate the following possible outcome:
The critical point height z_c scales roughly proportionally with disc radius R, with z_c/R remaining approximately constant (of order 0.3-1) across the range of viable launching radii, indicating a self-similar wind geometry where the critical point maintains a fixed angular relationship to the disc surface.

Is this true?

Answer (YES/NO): NO